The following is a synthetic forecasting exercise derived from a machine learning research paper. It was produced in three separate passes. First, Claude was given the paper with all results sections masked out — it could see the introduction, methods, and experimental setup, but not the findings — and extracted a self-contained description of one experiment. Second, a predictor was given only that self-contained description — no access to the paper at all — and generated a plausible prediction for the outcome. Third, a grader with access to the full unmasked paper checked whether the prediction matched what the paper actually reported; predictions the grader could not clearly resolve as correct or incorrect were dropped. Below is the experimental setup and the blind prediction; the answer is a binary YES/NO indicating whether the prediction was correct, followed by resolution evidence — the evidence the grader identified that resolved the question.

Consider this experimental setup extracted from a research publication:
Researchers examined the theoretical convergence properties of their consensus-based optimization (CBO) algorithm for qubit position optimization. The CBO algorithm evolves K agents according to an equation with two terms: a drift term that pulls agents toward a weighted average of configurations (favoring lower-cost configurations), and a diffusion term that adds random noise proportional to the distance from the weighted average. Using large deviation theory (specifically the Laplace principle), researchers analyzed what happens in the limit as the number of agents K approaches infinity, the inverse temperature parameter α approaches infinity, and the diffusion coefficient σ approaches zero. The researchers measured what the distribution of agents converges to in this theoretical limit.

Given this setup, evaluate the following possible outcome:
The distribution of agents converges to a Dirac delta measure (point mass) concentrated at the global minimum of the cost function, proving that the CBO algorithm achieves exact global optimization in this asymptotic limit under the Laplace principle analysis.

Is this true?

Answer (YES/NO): YES